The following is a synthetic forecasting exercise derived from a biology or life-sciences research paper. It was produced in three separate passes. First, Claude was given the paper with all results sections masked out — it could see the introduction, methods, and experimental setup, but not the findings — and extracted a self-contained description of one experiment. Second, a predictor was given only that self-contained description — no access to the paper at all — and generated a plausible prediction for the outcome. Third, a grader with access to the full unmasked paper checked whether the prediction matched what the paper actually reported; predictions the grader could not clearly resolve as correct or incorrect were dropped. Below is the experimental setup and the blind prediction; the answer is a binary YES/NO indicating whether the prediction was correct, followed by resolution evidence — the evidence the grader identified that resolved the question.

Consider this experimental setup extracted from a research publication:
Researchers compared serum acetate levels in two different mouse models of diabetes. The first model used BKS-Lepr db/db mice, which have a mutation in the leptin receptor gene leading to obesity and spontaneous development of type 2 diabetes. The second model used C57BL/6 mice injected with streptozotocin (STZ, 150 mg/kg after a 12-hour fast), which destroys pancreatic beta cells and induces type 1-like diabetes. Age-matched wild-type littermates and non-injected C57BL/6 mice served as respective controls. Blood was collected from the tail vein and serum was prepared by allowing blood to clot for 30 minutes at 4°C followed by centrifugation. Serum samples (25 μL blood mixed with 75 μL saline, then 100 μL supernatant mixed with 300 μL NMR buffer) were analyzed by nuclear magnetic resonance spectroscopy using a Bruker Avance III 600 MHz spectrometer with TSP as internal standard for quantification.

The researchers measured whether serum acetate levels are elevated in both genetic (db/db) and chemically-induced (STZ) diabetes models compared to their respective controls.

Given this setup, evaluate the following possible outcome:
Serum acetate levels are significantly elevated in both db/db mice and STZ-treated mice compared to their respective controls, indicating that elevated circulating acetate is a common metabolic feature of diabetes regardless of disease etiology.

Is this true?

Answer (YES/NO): YES